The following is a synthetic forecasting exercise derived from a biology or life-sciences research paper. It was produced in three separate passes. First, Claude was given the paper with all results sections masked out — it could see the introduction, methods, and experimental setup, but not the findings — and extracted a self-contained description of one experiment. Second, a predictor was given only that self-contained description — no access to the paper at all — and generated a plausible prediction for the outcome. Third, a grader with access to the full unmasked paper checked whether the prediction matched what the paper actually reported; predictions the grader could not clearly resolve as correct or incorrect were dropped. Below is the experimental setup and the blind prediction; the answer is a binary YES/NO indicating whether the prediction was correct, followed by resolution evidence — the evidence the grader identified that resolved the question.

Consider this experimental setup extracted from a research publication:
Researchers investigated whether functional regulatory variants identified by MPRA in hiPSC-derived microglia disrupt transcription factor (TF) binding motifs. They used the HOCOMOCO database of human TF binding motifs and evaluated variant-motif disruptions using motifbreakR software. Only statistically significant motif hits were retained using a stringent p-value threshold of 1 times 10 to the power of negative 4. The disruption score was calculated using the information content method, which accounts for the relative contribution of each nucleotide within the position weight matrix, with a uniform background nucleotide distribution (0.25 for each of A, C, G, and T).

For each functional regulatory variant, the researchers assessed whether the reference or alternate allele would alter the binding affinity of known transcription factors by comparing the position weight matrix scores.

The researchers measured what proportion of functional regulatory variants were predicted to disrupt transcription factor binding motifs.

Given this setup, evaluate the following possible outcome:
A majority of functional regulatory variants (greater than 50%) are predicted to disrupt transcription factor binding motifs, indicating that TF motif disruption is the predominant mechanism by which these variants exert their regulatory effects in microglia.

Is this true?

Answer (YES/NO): YES